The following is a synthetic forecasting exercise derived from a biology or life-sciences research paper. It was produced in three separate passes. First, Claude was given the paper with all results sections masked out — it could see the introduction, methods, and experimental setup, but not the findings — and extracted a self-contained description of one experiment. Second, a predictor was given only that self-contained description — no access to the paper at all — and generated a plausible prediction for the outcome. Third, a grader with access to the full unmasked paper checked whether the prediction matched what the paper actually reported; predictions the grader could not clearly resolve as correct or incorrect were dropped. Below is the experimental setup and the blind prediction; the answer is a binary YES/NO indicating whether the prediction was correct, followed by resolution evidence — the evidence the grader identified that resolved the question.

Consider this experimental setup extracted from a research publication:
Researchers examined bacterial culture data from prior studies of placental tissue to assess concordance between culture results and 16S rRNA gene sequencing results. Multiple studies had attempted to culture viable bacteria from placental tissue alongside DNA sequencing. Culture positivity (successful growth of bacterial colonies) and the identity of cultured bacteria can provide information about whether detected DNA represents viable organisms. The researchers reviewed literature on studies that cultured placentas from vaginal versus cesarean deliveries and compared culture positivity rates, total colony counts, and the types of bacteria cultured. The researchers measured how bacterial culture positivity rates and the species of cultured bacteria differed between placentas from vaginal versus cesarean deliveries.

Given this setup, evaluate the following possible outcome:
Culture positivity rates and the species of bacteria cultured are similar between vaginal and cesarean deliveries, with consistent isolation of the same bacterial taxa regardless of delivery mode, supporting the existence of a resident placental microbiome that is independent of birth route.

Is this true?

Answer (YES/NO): NO